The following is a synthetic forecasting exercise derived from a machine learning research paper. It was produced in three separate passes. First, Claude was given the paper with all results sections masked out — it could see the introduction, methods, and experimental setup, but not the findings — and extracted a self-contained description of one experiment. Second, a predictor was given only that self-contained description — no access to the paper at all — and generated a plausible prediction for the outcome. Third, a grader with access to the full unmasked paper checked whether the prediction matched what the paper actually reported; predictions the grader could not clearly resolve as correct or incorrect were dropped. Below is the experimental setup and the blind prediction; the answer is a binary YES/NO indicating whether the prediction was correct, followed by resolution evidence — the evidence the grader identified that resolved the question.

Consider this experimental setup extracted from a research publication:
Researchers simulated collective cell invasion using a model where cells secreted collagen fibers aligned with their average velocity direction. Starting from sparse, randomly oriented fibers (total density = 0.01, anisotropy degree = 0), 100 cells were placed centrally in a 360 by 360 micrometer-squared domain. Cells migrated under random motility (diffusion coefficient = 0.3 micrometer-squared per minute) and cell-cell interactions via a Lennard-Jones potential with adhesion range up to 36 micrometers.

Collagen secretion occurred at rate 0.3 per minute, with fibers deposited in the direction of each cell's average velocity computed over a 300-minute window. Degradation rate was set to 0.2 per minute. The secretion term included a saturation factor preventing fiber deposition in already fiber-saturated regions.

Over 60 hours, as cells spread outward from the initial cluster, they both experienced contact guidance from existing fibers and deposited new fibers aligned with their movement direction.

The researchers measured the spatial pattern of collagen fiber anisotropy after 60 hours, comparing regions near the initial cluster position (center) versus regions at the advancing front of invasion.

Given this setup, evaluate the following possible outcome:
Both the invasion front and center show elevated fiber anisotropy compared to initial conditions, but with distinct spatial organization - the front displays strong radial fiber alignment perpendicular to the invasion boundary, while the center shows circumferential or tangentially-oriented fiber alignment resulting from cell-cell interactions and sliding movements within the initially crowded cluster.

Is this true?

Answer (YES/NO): NO